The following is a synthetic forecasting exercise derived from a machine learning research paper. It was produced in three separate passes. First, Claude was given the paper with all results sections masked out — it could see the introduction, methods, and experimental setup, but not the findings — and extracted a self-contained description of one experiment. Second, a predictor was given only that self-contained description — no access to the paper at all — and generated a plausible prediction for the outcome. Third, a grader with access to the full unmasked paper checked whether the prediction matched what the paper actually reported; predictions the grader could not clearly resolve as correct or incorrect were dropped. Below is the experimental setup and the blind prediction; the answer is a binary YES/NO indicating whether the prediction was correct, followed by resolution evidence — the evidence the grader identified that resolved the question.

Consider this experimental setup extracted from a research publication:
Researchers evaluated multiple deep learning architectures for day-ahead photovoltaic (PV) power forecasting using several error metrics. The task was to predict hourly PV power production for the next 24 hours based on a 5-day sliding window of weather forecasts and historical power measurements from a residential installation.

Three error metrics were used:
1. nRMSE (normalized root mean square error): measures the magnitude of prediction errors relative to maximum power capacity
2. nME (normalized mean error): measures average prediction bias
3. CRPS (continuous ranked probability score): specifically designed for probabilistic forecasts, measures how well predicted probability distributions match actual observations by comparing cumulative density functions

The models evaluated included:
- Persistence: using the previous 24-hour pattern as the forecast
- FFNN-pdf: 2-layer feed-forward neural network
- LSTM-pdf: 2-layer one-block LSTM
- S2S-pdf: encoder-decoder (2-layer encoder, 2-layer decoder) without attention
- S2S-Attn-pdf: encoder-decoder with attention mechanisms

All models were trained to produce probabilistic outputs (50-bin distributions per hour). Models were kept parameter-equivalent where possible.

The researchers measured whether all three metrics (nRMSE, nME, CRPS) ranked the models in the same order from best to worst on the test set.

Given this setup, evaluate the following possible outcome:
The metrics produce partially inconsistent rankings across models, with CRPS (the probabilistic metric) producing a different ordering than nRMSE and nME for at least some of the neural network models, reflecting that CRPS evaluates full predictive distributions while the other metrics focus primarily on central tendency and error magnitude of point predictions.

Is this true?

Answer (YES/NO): NO